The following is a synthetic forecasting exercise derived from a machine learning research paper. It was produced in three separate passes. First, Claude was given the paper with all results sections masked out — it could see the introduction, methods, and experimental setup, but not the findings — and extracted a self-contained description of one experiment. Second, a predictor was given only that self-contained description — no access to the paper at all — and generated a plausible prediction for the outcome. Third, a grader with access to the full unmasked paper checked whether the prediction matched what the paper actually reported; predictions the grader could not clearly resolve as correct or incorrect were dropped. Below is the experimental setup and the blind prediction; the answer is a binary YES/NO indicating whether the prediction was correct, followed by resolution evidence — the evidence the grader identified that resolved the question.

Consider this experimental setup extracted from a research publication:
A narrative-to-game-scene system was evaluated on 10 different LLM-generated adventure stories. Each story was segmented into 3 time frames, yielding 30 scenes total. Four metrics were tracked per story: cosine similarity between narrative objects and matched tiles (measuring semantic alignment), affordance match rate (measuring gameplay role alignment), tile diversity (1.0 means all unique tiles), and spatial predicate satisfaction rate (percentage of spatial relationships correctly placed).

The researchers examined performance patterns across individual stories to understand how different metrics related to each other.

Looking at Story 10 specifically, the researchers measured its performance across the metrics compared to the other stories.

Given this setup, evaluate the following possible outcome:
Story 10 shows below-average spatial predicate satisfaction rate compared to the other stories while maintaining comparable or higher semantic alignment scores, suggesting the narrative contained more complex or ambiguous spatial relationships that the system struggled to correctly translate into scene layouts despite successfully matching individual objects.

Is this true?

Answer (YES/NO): YES